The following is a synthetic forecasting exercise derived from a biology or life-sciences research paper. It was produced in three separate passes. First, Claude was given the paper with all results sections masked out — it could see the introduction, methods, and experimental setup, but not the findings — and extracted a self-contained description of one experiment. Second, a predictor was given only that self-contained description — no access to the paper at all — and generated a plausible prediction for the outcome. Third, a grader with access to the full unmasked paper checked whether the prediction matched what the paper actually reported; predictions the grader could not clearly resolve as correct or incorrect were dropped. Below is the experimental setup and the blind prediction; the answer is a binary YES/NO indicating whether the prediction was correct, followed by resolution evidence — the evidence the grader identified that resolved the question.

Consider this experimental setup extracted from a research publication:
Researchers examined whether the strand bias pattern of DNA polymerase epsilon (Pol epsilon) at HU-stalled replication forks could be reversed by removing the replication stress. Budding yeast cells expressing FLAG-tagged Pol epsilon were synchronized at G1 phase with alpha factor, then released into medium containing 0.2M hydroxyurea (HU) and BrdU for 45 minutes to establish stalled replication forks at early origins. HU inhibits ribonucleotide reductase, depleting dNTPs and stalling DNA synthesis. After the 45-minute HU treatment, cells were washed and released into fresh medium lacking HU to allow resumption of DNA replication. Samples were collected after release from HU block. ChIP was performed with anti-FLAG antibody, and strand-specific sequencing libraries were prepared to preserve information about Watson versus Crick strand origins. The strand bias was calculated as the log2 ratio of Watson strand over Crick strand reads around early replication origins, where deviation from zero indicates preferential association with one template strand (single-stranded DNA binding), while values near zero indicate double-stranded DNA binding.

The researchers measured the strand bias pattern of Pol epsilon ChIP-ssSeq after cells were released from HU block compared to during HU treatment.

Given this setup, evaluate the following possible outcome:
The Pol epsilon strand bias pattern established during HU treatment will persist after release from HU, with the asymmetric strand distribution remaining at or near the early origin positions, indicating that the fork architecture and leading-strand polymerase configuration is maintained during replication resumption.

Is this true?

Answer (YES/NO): NO